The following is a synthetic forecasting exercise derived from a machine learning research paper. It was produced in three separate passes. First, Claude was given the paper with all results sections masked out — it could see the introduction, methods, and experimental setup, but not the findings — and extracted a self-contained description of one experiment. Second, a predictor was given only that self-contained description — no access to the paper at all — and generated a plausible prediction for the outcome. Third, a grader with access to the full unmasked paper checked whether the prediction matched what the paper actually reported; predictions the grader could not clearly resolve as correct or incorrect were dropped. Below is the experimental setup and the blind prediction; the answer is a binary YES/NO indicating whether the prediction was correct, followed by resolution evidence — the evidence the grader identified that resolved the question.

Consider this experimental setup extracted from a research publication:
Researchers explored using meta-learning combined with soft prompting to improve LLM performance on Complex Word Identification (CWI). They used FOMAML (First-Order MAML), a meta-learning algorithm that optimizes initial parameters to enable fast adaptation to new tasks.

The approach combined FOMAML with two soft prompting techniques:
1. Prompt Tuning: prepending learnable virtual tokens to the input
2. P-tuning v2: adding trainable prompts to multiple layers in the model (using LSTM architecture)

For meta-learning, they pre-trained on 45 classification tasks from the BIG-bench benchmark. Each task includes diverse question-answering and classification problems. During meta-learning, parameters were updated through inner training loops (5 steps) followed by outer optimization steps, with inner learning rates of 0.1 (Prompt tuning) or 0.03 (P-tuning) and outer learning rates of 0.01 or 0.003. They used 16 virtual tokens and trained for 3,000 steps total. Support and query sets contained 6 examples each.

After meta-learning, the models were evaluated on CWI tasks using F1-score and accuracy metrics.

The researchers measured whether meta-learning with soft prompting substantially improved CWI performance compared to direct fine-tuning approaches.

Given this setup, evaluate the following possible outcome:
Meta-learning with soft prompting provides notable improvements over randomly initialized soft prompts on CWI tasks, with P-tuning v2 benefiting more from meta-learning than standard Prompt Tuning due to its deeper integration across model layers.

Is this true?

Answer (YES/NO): NO